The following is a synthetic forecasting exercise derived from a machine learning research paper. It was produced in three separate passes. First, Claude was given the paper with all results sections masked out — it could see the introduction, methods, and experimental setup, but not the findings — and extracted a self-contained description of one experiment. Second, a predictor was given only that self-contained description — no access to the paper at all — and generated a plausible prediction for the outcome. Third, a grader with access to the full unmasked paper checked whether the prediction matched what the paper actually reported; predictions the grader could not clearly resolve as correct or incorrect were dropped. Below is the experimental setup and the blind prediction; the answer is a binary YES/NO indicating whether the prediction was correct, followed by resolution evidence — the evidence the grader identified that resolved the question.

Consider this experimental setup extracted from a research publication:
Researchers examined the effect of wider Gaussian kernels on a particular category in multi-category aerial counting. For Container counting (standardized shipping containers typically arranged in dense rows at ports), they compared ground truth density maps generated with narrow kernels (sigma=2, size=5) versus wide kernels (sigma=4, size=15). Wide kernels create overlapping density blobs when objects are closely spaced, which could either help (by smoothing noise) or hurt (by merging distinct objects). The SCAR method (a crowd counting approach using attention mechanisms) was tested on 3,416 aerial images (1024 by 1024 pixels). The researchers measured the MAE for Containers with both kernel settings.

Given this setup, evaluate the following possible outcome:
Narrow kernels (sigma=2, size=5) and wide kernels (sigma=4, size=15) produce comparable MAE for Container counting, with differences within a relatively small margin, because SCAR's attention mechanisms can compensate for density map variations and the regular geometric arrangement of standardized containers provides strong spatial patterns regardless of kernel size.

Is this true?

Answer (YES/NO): YES